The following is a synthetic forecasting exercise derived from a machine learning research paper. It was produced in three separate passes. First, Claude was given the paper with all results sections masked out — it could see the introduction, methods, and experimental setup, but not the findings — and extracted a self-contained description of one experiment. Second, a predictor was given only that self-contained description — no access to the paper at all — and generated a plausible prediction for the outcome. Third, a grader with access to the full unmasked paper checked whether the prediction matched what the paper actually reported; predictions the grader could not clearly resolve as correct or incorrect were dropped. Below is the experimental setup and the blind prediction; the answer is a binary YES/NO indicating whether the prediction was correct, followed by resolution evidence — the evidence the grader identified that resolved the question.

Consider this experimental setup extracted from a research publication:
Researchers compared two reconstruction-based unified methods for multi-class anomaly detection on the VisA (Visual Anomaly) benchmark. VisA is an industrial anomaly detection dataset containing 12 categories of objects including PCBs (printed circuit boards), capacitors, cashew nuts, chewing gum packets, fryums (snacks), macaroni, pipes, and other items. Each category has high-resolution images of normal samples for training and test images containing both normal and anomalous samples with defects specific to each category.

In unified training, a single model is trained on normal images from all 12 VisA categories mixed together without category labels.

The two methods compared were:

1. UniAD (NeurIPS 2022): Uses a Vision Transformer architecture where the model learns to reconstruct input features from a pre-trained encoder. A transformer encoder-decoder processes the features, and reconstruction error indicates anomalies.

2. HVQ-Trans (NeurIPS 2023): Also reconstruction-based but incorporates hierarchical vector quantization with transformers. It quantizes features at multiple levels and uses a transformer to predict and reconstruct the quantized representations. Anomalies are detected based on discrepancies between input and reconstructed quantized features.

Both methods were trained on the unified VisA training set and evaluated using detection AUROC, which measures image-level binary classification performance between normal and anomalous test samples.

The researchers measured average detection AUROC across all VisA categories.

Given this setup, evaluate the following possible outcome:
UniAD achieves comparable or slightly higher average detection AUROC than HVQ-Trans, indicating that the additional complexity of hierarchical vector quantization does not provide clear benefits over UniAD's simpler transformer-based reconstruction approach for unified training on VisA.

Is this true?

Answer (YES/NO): NO